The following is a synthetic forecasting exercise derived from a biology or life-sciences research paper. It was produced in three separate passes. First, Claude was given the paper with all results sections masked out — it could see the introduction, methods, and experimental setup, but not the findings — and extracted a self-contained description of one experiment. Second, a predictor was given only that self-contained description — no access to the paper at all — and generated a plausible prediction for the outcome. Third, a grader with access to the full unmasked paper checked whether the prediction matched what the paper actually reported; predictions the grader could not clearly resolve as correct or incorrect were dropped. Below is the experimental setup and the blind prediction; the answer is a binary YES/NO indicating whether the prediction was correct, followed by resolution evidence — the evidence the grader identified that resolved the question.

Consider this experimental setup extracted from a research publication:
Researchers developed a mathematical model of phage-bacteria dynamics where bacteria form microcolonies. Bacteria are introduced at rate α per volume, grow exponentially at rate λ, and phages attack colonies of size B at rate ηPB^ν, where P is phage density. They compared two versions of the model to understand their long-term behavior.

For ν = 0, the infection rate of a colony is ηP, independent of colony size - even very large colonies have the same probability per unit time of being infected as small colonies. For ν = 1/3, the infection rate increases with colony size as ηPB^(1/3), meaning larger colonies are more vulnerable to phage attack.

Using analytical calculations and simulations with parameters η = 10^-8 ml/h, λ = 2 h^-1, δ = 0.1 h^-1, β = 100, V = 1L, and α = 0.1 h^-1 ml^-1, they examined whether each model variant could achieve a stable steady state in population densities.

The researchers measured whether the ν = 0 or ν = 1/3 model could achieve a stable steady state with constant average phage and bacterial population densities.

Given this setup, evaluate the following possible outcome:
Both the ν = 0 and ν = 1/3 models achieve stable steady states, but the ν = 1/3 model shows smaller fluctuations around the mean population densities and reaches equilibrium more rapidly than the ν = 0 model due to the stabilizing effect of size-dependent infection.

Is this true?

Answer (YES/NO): NO